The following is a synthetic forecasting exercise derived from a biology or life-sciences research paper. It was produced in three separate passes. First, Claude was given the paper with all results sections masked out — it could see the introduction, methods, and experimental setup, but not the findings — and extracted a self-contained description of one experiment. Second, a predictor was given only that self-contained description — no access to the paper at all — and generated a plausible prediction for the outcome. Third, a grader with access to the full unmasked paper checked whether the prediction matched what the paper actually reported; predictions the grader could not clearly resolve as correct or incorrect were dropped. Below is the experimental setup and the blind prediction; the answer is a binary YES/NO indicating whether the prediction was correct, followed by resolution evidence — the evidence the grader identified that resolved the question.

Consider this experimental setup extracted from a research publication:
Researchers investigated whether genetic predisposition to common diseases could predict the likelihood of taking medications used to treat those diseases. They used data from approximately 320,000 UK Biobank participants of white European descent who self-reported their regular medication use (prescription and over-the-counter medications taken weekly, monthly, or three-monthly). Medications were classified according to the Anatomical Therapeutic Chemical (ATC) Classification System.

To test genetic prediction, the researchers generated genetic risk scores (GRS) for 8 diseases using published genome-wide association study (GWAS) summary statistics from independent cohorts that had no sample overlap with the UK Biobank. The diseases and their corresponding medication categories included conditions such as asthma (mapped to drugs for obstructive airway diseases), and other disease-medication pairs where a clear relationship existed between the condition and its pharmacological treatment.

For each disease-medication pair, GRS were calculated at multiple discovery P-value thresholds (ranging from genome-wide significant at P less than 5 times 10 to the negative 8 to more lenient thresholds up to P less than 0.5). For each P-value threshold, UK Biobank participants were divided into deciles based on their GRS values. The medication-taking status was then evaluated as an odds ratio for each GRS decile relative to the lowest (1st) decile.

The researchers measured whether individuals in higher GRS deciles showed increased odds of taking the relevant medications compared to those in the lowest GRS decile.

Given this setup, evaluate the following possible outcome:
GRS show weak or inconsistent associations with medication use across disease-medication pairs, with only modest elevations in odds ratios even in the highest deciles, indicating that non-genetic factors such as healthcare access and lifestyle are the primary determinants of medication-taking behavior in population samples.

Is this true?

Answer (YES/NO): NO